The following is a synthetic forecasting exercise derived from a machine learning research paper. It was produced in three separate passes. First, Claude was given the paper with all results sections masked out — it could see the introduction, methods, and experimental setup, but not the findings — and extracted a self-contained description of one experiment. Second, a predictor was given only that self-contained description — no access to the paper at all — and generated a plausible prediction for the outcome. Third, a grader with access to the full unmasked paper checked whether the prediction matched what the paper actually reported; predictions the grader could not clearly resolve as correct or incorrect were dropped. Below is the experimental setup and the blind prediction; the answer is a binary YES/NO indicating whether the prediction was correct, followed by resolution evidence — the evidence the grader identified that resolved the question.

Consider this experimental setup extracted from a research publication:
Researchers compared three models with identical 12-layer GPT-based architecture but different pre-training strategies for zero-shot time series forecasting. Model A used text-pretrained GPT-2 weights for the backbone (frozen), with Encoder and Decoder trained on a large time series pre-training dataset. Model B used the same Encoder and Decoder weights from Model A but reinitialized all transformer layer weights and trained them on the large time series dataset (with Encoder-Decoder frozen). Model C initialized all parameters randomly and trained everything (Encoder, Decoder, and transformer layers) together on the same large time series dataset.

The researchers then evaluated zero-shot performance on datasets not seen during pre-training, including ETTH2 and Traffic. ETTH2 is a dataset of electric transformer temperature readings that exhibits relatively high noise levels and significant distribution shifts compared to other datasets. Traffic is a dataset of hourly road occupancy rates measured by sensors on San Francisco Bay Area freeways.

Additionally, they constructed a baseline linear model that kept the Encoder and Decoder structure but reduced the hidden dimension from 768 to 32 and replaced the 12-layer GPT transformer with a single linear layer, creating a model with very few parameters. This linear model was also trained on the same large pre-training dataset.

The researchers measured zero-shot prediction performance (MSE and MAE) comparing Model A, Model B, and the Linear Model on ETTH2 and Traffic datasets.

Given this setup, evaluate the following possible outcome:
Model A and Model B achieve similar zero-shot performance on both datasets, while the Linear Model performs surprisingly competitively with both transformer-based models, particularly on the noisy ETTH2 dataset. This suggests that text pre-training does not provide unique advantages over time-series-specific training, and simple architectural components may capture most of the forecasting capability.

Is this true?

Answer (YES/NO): NO